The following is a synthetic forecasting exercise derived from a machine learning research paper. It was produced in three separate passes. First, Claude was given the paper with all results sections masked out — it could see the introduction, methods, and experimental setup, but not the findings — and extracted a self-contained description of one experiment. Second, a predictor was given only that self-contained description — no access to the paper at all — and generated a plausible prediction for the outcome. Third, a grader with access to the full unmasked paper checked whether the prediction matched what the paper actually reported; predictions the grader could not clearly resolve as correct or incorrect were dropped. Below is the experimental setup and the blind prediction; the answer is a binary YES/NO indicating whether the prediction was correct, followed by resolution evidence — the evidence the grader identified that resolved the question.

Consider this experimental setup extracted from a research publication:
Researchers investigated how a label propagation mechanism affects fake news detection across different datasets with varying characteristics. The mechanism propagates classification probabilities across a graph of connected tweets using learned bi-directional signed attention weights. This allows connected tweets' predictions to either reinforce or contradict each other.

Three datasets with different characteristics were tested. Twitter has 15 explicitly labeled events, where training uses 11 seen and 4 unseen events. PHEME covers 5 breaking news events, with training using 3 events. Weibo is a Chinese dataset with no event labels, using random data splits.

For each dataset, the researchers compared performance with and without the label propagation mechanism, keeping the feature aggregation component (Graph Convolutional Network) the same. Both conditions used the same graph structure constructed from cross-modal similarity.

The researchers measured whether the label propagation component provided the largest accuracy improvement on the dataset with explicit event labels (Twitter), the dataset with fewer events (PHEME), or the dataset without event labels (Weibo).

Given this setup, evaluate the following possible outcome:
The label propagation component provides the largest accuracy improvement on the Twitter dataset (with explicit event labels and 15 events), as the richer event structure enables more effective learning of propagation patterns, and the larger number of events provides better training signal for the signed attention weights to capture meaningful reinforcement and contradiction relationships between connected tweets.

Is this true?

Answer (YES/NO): YES